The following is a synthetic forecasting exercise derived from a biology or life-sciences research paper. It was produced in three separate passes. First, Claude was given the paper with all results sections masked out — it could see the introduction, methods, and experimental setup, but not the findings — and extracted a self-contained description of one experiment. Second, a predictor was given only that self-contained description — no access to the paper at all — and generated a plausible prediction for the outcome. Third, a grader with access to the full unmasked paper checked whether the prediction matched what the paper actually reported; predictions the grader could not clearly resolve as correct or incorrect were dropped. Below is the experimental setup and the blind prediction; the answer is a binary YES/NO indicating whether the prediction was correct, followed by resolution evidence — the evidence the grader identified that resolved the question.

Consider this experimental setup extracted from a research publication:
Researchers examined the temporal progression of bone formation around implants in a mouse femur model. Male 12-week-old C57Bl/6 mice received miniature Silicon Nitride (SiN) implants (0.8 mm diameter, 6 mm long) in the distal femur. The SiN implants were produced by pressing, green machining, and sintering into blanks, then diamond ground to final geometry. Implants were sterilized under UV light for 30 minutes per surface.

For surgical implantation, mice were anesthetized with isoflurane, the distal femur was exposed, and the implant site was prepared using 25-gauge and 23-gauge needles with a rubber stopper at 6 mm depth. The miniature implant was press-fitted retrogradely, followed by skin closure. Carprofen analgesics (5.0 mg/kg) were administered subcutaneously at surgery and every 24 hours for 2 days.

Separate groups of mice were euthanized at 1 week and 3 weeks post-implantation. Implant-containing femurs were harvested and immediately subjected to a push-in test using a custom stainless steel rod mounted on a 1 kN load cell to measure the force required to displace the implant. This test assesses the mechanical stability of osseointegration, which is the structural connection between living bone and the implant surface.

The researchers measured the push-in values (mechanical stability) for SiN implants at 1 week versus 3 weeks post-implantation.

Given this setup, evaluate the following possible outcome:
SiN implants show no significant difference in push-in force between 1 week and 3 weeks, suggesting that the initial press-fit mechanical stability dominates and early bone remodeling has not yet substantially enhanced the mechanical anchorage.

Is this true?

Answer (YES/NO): NO